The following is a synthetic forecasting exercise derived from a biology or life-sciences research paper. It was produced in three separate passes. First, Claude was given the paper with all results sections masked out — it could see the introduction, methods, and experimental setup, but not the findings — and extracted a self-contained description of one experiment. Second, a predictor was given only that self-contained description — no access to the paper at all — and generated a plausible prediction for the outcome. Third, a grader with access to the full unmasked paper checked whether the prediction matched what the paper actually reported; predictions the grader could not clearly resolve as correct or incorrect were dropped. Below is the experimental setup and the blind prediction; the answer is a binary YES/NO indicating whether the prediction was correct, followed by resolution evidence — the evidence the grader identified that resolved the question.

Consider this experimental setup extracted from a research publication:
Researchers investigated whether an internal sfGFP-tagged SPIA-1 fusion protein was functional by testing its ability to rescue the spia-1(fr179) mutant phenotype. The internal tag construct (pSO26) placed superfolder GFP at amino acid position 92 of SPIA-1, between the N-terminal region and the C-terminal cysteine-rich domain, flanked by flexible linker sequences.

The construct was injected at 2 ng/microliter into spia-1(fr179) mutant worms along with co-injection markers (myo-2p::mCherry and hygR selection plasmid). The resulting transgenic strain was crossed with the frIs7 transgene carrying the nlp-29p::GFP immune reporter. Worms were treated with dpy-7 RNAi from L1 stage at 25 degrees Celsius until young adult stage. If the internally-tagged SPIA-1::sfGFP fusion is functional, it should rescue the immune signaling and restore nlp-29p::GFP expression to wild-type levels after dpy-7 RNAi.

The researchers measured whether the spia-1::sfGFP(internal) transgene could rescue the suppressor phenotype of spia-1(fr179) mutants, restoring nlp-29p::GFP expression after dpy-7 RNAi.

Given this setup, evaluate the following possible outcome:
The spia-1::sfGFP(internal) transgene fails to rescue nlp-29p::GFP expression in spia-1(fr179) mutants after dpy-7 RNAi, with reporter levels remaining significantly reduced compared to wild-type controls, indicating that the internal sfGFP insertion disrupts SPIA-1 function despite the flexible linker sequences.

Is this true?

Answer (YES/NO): NO